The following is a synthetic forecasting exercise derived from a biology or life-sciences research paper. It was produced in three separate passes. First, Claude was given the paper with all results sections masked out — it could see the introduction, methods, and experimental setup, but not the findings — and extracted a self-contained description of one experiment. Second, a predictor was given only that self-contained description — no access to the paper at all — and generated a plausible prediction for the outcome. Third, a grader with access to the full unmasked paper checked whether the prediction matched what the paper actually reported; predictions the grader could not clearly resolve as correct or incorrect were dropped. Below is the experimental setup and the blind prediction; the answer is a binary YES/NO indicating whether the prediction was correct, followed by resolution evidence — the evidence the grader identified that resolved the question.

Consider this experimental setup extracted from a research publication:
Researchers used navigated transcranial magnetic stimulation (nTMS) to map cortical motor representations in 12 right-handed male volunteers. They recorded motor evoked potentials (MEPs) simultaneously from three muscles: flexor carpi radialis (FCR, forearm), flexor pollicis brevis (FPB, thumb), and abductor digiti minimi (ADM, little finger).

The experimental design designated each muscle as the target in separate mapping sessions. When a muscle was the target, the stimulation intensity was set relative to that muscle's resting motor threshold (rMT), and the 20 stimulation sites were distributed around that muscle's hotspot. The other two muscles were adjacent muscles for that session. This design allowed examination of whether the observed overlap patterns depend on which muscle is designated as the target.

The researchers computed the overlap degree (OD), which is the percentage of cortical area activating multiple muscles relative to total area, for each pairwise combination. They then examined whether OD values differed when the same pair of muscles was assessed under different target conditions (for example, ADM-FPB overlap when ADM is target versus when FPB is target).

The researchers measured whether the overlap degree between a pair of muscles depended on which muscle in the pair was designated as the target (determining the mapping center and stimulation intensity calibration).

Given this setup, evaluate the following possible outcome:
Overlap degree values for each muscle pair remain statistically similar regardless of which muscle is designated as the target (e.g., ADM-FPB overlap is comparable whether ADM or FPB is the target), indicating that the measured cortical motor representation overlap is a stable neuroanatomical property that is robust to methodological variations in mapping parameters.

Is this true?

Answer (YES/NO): NO